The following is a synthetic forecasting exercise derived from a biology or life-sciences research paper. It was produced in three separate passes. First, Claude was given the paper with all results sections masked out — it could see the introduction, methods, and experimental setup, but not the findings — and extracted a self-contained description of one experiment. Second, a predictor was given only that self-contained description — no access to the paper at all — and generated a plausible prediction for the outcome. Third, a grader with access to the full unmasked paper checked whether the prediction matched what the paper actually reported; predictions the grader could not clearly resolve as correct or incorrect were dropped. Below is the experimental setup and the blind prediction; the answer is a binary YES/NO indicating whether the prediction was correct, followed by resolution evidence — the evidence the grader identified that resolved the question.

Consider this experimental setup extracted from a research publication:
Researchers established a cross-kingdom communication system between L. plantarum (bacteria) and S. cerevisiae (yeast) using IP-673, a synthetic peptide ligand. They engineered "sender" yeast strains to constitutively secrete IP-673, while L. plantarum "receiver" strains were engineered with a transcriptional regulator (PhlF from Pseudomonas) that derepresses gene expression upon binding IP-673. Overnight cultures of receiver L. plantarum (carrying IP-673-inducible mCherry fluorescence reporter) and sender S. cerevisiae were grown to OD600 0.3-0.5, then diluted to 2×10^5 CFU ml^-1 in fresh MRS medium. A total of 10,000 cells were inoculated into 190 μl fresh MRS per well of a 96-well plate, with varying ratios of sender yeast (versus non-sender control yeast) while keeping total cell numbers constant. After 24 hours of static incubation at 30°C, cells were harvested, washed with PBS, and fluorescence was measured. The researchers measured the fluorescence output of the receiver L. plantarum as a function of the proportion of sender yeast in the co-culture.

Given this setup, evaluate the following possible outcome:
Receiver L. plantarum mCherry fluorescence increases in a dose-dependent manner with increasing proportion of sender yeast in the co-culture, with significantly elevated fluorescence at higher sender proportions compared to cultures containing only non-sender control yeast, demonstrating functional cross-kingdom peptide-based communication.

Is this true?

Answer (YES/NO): YES